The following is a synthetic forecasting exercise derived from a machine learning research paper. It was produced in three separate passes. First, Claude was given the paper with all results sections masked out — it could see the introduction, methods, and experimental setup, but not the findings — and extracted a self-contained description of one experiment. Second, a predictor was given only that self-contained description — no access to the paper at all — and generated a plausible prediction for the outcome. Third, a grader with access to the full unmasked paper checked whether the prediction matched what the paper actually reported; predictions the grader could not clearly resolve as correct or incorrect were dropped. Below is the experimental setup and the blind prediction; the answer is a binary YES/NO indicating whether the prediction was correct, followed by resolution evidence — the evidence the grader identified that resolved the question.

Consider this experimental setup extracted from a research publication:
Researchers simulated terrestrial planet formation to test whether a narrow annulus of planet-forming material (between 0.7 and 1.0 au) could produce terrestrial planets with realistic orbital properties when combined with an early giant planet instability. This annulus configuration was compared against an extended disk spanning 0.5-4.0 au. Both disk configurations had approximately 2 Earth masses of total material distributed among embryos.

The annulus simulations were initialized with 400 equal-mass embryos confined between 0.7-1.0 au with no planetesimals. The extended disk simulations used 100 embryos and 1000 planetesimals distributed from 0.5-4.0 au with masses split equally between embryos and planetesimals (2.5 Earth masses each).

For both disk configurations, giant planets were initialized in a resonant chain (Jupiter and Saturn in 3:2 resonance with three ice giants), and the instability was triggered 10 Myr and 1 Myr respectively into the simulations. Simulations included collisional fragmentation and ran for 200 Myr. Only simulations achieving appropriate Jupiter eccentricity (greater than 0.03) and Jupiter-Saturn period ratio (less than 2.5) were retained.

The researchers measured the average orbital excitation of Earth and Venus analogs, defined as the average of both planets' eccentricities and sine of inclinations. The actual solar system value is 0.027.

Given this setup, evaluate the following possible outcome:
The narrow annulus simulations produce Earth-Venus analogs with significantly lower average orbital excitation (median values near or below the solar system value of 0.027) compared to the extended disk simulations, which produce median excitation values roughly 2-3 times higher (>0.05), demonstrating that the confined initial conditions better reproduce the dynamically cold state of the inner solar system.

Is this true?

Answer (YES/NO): NO